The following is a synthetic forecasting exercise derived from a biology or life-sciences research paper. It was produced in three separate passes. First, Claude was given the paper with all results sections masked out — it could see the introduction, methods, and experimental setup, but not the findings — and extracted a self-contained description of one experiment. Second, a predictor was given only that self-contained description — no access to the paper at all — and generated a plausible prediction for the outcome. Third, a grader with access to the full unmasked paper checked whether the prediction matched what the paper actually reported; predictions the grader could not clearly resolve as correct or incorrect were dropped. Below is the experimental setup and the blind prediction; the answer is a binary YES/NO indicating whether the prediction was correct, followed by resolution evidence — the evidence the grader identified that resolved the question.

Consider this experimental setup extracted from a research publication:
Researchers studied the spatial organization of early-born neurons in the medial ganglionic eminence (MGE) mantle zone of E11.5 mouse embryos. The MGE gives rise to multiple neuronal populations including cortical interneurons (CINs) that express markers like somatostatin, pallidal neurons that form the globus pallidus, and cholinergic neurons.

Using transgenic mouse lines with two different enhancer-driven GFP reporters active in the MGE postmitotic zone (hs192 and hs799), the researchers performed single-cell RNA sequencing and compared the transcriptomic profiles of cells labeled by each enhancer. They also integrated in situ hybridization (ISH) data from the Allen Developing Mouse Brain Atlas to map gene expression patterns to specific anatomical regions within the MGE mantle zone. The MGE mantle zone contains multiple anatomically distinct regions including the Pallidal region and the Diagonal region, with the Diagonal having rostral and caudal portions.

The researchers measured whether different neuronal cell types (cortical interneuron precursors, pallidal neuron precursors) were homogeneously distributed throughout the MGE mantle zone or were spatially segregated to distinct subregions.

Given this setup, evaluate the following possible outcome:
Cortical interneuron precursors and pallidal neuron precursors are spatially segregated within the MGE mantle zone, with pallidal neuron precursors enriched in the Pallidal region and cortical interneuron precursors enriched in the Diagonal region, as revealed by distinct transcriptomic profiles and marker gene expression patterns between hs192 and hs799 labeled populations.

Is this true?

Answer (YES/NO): YES